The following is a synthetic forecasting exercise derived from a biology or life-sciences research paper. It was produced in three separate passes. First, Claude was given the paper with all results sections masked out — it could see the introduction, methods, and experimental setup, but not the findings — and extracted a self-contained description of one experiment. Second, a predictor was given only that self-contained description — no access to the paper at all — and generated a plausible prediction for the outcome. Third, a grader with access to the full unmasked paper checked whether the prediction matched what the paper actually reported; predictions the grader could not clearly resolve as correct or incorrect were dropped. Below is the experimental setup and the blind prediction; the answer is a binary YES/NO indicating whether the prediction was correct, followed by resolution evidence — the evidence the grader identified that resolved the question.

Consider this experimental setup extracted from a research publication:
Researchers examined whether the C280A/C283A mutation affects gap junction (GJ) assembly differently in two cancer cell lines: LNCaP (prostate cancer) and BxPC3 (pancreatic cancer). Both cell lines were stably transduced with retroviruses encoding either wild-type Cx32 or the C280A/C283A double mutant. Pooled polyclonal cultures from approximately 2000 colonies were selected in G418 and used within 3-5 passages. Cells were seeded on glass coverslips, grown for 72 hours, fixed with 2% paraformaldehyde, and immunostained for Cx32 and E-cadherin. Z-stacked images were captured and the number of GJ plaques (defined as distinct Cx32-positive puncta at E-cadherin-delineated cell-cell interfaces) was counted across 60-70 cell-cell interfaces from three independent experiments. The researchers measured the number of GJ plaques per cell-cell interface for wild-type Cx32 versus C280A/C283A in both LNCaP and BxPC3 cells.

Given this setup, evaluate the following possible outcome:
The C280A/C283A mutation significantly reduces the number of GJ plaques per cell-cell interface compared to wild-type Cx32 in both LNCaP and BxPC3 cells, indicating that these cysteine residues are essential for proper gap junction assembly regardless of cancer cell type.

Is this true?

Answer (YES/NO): YES